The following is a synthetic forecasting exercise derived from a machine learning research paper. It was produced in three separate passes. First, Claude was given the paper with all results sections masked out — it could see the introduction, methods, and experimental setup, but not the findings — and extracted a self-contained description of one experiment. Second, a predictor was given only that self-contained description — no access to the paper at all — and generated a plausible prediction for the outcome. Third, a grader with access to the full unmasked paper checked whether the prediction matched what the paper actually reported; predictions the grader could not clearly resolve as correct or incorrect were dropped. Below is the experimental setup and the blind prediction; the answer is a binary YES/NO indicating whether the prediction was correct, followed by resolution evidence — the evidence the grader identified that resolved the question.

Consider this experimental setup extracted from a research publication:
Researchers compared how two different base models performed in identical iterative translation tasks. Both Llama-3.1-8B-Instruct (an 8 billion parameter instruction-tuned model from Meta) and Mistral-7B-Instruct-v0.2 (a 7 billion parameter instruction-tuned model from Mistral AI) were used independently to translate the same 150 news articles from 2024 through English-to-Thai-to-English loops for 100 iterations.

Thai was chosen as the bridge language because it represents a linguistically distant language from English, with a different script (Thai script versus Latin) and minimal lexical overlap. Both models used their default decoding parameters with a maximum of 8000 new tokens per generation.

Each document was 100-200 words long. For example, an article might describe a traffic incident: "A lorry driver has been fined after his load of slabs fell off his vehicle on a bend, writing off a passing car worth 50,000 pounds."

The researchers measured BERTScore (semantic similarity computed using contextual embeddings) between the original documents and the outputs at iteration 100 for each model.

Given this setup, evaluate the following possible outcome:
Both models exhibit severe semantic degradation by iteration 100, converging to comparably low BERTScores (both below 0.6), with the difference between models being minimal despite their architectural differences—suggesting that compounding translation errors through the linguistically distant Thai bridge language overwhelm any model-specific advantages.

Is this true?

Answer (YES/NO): NO